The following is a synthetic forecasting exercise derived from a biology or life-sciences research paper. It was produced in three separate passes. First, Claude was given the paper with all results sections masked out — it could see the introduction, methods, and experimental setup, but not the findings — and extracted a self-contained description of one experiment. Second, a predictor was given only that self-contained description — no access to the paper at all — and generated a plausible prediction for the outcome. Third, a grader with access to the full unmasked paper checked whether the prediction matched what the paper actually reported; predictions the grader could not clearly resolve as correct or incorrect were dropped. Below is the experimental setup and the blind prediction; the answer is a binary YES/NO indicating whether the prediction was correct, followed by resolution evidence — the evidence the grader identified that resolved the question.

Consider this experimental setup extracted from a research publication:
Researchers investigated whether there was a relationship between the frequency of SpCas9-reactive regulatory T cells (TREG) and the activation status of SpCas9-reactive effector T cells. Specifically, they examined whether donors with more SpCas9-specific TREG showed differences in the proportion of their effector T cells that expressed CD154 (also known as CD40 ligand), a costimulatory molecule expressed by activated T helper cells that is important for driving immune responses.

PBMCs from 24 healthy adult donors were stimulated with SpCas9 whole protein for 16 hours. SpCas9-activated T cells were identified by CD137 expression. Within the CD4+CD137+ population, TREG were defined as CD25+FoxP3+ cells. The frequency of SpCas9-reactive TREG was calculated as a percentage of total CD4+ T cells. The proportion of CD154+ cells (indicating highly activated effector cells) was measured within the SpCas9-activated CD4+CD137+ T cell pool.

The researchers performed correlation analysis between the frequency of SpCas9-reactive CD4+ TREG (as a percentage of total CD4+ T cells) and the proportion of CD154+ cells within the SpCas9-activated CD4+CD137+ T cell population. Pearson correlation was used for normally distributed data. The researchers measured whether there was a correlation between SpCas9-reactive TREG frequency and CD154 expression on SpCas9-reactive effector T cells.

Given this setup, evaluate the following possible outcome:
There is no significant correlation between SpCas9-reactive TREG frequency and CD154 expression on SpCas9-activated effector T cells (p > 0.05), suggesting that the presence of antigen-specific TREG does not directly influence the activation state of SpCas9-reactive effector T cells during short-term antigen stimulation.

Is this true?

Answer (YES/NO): NO